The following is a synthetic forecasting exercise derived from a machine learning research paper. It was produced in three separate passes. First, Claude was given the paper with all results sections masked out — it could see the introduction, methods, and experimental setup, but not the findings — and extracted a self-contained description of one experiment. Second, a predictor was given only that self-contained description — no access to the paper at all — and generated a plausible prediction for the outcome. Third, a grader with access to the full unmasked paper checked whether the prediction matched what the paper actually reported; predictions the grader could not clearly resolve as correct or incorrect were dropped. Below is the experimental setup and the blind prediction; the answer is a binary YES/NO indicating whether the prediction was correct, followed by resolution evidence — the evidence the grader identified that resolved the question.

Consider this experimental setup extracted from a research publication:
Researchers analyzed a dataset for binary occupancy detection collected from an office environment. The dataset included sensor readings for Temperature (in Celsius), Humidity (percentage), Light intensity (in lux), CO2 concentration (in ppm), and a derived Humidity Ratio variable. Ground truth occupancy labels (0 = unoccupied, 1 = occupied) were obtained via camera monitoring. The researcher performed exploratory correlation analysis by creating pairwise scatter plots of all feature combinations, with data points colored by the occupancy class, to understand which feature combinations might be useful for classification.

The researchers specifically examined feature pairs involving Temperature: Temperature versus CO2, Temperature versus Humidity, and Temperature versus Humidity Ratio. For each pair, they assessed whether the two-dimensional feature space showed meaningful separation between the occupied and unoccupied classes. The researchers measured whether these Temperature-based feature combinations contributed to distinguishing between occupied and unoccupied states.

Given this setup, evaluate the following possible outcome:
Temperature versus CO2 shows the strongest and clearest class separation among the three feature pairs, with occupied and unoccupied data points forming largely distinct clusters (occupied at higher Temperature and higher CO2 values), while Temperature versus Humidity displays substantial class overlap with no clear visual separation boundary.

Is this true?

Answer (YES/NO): NO